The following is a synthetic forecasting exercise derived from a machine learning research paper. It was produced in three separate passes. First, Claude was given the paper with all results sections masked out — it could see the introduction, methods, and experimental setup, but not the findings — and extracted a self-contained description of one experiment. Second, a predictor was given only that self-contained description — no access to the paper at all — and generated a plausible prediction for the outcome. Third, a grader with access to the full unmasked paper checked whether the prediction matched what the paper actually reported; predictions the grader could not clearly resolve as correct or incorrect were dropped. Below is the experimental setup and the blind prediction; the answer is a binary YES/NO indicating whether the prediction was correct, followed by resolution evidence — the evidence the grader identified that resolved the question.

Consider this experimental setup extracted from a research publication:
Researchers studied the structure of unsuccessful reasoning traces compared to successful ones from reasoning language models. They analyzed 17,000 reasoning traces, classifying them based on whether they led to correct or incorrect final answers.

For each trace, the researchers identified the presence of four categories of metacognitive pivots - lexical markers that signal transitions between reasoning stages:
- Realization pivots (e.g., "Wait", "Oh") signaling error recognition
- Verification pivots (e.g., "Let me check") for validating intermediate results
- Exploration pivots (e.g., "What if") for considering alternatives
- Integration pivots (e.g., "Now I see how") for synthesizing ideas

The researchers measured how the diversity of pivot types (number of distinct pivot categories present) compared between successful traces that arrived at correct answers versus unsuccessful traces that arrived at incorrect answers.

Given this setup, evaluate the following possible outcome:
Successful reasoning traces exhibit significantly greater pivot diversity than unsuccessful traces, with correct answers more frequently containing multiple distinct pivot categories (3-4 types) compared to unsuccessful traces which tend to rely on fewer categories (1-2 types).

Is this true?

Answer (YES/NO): YES